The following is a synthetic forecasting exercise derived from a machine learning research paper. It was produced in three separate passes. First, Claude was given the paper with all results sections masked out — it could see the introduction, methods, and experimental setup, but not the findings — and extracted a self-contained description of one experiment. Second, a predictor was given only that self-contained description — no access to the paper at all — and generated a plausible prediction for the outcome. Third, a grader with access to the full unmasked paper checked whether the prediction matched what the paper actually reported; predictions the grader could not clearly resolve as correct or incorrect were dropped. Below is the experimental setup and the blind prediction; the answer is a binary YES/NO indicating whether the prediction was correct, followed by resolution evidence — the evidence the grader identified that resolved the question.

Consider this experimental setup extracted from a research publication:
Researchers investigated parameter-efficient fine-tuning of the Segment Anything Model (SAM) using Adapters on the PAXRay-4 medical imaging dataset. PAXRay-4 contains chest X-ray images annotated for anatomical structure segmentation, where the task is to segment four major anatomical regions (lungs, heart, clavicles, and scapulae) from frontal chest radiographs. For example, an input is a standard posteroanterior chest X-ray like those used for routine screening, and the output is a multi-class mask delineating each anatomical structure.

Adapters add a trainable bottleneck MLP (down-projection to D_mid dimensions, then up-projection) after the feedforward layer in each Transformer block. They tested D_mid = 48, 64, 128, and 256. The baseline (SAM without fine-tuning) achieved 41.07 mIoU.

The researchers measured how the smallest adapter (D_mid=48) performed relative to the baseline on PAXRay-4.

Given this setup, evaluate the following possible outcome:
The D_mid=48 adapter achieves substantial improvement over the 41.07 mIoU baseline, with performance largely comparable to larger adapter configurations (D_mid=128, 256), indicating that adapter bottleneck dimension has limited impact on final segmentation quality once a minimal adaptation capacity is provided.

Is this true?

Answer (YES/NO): NO